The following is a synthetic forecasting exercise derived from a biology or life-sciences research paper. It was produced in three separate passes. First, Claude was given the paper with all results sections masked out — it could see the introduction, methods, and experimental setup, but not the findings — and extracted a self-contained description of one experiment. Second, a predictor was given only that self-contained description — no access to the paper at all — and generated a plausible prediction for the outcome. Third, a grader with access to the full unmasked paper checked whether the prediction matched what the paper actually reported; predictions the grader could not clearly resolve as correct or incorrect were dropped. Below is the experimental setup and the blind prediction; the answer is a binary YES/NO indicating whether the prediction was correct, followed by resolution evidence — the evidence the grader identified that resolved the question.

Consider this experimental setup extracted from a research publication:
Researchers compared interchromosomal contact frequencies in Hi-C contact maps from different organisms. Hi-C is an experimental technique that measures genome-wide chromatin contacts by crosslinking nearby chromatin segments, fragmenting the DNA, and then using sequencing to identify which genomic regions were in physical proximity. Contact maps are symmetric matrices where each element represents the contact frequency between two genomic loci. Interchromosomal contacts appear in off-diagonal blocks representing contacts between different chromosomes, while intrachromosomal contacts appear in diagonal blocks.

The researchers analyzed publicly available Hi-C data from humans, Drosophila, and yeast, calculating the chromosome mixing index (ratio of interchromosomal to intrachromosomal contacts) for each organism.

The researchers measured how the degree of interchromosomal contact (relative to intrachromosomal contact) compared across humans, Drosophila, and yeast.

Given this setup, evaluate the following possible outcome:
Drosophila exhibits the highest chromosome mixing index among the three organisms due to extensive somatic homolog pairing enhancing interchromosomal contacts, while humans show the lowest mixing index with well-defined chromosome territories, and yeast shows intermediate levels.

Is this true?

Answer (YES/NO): NO